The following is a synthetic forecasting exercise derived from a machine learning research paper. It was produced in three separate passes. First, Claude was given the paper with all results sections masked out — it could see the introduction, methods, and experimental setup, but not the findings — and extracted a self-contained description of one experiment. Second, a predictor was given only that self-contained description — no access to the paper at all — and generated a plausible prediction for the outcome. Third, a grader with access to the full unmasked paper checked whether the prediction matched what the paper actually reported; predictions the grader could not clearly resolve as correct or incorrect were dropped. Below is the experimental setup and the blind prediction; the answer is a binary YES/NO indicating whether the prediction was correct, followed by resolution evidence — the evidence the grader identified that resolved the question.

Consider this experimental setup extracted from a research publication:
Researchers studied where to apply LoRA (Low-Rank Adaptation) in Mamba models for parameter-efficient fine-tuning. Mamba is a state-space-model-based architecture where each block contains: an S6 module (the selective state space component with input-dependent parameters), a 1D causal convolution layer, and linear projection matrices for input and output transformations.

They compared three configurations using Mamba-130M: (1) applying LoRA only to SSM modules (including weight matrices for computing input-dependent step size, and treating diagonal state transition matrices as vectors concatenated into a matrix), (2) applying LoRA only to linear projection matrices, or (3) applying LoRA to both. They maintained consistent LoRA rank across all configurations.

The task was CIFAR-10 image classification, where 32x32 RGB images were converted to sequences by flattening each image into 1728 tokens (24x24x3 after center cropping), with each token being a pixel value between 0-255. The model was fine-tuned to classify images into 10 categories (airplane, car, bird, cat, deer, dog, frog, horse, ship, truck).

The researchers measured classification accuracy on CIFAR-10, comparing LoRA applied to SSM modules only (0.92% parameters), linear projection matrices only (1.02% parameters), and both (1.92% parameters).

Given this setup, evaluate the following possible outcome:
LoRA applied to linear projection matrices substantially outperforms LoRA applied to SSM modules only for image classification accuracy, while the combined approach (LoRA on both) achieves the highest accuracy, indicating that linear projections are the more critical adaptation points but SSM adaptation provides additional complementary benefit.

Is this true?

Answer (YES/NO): NO